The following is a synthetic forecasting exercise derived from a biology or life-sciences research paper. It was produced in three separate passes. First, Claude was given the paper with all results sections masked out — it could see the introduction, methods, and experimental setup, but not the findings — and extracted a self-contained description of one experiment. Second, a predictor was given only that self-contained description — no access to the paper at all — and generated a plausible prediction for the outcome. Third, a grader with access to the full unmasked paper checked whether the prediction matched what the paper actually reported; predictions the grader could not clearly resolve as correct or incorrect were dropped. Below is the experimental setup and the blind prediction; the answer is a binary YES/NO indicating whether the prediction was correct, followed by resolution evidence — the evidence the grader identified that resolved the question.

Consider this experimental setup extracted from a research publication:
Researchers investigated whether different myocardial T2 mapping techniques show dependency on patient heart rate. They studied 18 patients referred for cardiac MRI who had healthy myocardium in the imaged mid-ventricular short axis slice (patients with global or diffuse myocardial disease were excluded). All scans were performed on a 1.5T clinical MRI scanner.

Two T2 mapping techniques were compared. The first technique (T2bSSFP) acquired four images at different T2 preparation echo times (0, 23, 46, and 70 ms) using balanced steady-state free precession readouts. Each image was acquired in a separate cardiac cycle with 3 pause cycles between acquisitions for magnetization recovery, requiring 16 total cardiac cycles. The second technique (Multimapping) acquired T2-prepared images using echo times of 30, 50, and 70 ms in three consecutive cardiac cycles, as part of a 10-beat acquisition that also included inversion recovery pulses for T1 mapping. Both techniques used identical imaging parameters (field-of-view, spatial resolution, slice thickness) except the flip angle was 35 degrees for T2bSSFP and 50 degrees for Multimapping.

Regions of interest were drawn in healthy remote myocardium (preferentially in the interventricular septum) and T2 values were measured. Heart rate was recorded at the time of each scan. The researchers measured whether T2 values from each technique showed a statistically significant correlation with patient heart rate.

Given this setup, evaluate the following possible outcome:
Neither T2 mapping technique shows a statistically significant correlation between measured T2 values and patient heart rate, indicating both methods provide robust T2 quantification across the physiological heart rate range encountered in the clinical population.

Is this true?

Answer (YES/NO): NO